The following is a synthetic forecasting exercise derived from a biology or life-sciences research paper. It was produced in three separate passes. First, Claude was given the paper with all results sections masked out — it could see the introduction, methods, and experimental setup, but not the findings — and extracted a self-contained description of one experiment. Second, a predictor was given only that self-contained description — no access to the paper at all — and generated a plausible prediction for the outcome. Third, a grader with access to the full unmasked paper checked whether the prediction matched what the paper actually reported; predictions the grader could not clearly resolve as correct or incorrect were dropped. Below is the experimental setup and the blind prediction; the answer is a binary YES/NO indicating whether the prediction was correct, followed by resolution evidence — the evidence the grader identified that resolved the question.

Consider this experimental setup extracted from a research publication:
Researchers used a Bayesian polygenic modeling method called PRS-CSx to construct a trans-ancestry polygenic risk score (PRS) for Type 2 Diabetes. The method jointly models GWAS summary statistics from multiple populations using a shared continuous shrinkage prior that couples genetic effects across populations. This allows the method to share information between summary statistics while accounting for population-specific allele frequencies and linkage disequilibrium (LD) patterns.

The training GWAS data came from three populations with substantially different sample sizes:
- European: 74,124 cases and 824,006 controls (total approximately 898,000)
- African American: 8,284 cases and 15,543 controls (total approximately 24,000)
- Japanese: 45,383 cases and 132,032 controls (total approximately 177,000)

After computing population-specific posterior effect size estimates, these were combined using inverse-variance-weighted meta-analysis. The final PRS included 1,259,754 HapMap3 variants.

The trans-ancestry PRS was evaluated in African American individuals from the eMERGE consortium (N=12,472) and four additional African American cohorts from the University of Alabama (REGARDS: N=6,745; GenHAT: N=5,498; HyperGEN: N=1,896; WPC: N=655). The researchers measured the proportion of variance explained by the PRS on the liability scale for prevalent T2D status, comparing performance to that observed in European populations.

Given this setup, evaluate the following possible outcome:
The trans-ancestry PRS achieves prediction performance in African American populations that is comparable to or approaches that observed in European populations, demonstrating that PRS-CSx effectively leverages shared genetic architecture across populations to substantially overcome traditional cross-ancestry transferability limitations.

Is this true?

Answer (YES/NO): NO